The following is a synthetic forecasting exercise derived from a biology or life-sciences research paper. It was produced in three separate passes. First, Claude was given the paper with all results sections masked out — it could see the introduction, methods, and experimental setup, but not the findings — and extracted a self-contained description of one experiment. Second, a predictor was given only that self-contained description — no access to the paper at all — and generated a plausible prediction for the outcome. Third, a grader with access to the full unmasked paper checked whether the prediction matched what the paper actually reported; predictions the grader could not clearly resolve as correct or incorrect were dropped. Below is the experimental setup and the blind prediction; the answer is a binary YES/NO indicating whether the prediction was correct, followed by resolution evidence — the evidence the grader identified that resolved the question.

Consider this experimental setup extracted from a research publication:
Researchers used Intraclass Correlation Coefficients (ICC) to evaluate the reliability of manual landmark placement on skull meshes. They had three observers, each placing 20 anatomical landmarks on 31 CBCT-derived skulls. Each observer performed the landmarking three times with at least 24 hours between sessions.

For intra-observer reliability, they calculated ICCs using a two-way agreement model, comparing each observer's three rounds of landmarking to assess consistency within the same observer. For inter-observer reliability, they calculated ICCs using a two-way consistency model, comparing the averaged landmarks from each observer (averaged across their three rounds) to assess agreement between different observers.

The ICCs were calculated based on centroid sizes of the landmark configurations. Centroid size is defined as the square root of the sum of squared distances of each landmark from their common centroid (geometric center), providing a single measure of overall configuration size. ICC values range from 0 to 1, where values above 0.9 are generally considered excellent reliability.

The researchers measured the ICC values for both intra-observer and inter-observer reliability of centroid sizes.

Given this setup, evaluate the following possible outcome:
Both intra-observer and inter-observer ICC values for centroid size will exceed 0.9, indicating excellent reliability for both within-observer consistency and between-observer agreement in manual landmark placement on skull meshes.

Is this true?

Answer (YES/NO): YES